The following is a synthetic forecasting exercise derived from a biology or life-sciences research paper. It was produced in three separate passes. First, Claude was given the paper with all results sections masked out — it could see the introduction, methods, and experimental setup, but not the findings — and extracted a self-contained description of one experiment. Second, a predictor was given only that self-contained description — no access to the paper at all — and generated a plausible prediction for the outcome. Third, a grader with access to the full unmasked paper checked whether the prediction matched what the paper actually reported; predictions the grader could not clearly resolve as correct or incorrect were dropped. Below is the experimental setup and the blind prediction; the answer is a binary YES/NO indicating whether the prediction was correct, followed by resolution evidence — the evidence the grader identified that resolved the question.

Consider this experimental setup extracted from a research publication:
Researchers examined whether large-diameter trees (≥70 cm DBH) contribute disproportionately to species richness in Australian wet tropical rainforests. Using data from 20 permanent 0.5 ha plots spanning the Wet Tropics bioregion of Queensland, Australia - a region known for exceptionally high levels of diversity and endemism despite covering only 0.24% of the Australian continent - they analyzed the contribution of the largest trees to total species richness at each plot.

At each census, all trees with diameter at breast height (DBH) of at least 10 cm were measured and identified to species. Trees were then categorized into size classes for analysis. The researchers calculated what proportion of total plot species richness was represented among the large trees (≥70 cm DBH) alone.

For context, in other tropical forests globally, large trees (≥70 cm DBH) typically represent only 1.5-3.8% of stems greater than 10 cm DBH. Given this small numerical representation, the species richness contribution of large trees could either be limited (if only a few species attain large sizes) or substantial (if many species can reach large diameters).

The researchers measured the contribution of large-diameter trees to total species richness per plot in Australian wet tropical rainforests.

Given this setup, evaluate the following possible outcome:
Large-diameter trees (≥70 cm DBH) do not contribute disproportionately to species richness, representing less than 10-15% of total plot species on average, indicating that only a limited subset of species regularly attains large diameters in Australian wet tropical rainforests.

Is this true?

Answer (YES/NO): NO